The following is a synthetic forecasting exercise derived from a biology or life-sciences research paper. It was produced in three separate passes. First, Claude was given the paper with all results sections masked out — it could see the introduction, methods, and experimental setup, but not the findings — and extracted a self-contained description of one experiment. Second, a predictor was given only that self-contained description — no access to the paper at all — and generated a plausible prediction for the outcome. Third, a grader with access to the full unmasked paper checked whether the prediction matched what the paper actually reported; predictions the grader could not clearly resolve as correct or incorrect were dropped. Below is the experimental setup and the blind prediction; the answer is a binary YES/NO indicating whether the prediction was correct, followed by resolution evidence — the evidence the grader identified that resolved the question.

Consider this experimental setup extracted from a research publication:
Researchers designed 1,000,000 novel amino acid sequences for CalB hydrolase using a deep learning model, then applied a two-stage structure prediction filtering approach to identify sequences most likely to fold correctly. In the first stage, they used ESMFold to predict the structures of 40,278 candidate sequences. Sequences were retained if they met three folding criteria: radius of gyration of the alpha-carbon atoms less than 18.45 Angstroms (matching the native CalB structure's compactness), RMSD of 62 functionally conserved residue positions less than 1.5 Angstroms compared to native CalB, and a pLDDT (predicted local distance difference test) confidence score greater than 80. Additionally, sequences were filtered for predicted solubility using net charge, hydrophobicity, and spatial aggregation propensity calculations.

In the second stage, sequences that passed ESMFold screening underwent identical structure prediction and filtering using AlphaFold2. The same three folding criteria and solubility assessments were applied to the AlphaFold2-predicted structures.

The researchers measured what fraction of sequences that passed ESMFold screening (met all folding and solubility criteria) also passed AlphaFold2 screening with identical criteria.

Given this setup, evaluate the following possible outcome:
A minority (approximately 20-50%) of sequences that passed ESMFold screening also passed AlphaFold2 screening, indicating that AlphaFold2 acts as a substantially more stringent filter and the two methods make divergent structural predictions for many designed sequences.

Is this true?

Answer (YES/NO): YES